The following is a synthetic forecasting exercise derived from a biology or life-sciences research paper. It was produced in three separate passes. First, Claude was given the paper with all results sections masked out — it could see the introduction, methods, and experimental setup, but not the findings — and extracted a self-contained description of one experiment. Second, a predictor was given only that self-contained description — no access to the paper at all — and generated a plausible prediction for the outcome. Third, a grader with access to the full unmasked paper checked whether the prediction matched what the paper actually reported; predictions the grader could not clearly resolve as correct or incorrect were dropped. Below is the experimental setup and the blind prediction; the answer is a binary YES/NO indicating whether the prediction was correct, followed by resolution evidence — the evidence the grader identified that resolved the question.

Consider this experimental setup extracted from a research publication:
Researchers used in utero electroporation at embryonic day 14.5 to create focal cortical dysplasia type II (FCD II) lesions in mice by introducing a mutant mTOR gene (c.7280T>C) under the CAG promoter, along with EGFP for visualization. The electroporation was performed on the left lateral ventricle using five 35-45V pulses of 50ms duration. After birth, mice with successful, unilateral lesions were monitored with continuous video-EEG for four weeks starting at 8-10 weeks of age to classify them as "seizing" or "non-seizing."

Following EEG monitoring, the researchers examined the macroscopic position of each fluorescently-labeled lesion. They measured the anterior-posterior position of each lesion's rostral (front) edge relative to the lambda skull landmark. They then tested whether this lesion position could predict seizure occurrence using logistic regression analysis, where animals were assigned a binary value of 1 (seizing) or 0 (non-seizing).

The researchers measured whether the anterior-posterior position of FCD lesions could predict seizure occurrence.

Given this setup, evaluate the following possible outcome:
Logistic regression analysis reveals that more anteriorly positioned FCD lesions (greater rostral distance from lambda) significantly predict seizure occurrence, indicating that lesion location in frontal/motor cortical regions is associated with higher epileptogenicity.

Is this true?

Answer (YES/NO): YES